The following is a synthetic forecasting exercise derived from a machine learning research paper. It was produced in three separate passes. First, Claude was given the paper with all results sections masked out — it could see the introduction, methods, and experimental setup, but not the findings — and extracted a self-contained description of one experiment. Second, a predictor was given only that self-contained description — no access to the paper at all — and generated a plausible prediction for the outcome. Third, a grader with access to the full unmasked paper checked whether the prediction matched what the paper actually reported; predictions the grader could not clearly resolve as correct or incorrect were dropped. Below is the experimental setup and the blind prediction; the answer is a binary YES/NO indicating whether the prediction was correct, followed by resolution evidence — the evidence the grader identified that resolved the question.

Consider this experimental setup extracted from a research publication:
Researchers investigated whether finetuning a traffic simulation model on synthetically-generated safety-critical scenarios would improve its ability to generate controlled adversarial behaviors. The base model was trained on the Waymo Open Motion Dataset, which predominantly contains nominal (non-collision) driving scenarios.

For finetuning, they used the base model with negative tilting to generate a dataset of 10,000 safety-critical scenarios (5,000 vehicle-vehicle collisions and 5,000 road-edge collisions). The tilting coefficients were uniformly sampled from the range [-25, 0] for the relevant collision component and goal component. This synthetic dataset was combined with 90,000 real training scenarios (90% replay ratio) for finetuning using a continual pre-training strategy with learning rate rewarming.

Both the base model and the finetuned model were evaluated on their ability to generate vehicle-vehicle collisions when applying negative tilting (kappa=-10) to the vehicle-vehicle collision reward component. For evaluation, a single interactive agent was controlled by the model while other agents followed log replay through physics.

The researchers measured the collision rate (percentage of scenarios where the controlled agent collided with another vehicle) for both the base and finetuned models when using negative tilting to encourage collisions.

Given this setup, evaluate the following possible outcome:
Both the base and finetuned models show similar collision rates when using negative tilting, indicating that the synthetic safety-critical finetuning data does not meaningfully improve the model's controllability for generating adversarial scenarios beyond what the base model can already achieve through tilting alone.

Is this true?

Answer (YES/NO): NO